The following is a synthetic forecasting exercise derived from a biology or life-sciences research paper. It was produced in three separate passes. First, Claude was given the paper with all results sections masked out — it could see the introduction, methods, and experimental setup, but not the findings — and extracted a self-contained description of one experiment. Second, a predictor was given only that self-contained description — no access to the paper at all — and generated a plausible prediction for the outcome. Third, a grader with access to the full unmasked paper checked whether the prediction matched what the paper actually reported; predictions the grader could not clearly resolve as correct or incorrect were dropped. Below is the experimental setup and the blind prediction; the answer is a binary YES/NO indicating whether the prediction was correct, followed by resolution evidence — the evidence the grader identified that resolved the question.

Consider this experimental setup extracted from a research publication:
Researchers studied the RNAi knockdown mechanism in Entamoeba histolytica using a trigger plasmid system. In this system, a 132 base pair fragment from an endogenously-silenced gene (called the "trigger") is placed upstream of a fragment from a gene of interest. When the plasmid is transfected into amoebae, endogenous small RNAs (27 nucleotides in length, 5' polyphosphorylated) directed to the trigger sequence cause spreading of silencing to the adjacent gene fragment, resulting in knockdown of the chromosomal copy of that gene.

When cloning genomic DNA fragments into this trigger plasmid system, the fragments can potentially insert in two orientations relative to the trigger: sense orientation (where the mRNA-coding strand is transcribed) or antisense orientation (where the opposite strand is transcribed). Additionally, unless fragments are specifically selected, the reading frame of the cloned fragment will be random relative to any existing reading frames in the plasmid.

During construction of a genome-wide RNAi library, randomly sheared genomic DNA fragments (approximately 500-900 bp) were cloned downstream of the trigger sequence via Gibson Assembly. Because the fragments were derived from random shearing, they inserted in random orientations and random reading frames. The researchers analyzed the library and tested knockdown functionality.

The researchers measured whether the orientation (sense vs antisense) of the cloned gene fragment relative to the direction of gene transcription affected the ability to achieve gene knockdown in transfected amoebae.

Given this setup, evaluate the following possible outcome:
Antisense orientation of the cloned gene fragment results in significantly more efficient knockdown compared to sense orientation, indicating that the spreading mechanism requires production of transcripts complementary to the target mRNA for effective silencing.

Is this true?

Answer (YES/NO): NO